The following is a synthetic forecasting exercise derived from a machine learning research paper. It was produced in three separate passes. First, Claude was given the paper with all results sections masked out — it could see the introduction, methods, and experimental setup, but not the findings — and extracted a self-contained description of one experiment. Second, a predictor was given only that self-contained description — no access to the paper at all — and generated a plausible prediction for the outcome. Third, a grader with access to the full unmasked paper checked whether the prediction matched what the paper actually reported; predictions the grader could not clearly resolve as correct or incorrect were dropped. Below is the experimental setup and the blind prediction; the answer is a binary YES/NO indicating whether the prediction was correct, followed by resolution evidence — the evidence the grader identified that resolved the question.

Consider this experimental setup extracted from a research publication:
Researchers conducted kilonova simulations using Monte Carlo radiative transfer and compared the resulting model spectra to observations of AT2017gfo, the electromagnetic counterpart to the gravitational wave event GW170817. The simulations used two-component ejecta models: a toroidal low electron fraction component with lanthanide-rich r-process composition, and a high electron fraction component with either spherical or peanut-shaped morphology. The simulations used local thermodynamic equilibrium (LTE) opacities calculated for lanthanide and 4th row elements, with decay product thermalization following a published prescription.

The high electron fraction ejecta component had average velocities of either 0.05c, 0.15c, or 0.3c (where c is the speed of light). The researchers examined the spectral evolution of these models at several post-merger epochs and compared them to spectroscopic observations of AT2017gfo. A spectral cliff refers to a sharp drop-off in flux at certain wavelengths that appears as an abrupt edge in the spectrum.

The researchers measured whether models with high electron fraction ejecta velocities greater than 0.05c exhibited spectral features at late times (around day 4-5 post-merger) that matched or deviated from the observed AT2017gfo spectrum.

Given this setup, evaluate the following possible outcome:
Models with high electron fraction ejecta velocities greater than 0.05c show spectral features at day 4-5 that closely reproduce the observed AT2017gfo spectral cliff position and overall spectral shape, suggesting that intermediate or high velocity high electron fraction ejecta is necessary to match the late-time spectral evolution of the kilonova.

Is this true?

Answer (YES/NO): NO